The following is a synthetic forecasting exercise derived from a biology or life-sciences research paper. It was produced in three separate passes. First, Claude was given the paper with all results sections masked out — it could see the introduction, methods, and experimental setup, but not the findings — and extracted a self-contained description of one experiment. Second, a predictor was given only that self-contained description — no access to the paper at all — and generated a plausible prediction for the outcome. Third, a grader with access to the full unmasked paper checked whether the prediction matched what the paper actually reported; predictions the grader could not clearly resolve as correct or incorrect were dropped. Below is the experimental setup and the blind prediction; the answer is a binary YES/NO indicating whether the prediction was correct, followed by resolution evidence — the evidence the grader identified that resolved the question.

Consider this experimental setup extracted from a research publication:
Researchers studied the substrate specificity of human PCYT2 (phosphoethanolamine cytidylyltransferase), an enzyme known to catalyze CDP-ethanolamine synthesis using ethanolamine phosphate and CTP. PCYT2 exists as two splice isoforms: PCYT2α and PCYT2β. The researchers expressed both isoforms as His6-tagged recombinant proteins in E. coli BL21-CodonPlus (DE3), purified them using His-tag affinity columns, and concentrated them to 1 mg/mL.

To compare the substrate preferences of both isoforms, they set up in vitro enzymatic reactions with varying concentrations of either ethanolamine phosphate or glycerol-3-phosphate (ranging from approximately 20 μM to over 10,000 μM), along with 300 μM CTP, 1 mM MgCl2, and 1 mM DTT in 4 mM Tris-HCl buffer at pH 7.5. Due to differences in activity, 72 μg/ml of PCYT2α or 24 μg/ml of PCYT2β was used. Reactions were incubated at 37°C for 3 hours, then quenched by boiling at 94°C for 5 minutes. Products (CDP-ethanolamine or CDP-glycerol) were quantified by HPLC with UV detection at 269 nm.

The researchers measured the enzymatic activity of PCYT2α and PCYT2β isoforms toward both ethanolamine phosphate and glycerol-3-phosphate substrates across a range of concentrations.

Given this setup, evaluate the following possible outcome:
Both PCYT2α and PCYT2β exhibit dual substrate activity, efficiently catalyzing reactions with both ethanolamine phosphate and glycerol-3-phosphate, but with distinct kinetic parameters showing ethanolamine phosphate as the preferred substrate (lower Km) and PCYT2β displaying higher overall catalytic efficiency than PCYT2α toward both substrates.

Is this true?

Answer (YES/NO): NO